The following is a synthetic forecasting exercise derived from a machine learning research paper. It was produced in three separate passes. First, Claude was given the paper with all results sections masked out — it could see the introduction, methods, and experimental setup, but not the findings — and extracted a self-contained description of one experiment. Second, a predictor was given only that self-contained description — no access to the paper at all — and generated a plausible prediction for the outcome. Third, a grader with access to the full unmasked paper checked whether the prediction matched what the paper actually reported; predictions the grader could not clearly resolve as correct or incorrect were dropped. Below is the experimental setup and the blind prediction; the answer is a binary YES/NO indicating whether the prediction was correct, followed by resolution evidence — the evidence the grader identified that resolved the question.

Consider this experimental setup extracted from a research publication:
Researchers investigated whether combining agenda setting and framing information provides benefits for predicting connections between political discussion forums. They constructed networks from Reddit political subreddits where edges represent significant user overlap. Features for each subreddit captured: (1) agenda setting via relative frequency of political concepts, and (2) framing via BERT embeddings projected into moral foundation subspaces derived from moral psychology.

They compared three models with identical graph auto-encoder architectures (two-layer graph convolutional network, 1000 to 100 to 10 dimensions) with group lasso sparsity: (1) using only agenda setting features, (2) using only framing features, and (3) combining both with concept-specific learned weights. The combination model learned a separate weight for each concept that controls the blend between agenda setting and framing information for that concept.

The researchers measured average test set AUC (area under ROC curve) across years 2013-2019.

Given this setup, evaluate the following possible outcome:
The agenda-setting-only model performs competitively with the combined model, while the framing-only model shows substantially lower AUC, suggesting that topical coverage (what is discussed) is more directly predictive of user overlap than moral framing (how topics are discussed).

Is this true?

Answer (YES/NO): NO